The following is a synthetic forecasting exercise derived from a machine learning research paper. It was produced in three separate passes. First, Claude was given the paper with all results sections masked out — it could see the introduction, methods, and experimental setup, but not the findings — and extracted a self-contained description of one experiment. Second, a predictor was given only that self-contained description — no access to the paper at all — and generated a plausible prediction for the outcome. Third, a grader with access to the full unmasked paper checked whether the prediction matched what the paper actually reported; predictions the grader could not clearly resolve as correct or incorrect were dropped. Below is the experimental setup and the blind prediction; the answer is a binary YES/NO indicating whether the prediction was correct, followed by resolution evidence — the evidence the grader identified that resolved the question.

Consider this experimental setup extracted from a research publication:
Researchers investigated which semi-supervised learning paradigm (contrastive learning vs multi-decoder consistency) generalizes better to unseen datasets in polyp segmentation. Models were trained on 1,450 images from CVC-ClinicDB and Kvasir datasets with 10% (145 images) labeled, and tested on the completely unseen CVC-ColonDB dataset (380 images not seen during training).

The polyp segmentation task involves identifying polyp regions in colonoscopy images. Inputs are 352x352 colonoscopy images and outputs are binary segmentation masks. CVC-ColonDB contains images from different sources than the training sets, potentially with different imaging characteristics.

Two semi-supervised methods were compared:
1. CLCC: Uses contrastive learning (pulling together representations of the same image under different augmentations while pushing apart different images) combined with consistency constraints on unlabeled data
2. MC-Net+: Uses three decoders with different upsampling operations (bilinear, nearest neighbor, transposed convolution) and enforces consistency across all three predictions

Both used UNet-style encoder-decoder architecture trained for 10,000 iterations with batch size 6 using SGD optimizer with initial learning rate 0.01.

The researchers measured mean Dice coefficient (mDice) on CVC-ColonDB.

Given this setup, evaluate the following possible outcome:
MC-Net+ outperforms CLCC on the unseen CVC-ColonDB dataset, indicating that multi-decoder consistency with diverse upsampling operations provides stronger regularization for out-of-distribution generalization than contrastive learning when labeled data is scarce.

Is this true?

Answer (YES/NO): YES